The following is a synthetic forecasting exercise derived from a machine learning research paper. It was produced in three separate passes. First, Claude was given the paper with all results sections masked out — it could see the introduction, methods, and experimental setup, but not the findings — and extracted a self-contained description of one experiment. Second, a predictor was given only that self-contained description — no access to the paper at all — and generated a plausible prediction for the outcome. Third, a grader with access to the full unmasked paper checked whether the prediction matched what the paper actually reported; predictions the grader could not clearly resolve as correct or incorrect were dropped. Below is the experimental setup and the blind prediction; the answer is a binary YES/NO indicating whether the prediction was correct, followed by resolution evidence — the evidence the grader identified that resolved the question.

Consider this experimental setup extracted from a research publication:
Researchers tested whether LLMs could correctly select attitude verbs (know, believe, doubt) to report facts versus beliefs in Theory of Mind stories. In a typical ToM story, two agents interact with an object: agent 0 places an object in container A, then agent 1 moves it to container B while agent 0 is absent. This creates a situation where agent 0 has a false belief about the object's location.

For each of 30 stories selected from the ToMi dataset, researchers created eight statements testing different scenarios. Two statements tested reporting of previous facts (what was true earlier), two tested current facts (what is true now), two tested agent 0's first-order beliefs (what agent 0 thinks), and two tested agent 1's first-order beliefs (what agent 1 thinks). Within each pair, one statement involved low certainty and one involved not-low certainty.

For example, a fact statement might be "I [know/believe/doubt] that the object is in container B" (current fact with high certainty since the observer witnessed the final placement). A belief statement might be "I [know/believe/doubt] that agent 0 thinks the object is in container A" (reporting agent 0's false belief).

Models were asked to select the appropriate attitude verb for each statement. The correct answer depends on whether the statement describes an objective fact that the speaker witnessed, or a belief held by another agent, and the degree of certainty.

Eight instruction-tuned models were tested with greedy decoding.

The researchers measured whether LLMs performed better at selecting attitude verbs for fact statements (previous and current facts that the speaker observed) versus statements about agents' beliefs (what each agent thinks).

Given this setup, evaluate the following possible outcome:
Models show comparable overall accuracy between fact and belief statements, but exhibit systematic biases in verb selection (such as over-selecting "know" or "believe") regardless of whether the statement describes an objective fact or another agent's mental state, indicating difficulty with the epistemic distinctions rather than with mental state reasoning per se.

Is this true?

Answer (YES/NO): NO